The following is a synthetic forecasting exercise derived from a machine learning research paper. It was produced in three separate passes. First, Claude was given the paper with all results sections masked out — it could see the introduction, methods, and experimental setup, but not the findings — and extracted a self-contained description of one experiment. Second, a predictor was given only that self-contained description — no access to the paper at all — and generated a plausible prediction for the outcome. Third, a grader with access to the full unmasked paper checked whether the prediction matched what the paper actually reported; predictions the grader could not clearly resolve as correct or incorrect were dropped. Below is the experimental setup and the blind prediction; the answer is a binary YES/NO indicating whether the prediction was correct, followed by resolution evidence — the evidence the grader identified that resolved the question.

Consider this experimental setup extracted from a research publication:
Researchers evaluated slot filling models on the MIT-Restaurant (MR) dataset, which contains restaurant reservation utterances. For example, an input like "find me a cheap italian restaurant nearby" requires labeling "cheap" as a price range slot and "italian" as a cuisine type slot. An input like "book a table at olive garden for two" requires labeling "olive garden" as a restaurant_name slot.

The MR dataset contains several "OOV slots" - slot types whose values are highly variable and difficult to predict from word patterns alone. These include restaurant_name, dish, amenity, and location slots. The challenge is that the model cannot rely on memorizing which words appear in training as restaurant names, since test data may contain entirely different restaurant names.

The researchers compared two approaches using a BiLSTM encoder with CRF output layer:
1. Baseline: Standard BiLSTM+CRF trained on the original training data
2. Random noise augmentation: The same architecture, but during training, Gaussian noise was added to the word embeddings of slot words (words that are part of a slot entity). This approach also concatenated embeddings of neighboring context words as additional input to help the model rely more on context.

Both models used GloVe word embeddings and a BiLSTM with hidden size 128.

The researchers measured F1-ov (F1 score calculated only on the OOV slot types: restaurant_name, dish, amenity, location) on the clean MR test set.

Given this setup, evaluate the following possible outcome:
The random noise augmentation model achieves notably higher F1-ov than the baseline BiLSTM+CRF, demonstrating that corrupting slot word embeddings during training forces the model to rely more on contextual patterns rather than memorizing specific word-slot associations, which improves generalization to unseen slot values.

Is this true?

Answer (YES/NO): NO